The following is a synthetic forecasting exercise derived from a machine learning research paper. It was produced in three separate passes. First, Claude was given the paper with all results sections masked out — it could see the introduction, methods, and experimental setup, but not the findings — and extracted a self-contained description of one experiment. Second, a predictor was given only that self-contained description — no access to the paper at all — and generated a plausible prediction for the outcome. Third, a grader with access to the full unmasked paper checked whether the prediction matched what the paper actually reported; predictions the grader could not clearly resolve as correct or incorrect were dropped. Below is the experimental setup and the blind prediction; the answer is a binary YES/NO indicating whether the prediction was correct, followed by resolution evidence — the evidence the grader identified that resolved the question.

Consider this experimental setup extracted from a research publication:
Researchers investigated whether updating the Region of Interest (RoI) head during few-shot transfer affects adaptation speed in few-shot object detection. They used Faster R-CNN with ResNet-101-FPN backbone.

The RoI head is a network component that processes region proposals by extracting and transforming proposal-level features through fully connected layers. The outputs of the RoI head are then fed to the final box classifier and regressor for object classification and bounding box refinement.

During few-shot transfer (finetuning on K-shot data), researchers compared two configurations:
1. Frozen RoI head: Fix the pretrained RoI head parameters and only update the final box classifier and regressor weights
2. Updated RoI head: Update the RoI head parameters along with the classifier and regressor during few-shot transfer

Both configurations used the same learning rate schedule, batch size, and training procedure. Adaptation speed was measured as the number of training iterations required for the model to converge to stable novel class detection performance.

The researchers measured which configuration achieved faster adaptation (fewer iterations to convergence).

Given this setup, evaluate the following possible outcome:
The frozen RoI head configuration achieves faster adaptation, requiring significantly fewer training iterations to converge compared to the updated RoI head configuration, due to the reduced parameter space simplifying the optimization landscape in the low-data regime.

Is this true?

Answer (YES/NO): NO